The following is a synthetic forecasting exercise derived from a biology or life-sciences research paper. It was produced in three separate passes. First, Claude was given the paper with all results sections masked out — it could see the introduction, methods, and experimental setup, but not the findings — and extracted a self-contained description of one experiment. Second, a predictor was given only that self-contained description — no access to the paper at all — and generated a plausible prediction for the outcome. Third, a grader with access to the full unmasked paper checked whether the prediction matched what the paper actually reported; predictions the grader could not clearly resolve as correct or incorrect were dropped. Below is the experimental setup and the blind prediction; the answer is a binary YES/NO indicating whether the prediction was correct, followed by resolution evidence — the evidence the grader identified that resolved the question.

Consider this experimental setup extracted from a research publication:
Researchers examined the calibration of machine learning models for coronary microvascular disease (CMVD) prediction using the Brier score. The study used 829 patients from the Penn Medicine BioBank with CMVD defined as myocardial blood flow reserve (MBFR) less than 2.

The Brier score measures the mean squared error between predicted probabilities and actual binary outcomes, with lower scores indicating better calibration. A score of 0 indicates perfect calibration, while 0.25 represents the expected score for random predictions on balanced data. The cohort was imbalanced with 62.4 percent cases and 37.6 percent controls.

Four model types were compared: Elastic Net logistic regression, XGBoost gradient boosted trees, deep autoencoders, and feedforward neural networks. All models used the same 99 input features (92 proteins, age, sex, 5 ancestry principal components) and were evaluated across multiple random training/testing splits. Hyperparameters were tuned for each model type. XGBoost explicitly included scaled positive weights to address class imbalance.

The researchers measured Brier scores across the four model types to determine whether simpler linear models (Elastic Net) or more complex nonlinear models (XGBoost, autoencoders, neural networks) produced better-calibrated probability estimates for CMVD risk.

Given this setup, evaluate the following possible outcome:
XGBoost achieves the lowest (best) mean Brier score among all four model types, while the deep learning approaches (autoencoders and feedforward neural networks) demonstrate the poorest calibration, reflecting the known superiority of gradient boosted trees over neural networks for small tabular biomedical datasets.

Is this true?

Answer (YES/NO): NO